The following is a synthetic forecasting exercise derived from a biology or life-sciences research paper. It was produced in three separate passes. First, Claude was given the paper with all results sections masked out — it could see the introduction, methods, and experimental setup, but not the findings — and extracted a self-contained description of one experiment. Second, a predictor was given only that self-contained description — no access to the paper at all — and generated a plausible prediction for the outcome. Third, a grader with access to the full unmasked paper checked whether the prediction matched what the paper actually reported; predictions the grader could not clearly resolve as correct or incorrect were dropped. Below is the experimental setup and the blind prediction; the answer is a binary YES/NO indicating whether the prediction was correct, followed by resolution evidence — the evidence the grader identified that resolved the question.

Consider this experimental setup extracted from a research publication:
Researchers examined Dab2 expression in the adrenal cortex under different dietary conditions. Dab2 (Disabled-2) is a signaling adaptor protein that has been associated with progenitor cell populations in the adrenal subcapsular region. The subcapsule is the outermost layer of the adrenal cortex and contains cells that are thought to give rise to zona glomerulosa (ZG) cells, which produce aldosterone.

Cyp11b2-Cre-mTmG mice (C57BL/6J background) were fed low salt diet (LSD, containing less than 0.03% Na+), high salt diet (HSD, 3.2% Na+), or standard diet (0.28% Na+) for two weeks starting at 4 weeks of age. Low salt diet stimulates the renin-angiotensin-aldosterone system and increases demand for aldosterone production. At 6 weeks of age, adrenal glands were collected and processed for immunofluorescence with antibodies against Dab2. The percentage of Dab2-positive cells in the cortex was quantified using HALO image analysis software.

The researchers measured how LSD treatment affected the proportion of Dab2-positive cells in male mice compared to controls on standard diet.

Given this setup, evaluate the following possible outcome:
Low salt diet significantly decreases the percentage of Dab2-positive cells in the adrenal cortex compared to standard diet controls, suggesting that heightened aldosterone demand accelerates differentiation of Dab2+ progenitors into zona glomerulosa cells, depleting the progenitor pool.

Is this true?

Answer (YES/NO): NO